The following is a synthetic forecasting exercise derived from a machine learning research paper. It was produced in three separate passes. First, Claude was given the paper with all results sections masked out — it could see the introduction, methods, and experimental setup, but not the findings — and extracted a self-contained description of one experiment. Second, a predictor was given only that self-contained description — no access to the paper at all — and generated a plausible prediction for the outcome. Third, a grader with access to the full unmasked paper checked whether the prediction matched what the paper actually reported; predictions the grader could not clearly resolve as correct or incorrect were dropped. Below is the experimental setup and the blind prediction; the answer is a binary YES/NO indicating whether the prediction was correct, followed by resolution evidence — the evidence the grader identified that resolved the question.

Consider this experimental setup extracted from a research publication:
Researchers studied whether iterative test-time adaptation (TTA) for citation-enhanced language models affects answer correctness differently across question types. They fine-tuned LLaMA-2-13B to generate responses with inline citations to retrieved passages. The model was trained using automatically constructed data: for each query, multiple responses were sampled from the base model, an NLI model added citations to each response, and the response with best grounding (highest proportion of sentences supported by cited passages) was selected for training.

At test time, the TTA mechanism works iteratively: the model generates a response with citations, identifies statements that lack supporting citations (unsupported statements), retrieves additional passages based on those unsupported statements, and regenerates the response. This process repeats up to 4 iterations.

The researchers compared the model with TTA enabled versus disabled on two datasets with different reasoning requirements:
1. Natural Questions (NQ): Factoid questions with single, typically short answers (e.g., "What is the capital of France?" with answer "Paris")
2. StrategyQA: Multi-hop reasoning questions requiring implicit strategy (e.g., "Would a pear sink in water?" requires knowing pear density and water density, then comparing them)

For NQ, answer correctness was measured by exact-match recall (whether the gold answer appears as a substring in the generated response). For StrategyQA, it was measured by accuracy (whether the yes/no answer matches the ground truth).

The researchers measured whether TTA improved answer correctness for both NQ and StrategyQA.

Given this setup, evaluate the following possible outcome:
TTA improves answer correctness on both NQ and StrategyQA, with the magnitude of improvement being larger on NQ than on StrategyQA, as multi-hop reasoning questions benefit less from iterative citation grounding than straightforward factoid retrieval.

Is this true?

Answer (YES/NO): NO